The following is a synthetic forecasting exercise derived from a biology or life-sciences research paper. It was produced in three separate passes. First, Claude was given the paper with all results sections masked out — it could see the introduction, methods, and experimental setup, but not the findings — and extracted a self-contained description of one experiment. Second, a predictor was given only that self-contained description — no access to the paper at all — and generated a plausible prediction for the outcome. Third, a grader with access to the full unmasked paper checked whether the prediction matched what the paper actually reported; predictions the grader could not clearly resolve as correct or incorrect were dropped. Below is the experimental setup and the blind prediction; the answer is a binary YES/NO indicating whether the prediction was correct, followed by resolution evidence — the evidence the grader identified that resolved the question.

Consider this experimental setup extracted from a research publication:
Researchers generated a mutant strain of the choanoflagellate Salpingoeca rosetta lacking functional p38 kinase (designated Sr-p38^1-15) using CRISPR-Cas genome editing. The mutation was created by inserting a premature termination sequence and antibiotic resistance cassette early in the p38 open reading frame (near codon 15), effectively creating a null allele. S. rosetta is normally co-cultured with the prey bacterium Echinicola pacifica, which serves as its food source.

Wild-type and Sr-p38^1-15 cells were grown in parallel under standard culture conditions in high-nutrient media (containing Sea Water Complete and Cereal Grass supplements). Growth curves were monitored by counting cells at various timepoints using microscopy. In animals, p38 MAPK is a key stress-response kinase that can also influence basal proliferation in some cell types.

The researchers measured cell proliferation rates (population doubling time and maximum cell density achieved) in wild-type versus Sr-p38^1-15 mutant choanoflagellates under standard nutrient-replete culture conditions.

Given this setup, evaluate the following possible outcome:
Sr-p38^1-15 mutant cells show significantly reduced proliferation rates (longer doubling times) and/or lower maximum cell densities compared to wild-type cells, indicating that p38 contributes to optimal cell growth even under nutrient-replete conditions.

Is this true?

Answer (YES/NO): NO